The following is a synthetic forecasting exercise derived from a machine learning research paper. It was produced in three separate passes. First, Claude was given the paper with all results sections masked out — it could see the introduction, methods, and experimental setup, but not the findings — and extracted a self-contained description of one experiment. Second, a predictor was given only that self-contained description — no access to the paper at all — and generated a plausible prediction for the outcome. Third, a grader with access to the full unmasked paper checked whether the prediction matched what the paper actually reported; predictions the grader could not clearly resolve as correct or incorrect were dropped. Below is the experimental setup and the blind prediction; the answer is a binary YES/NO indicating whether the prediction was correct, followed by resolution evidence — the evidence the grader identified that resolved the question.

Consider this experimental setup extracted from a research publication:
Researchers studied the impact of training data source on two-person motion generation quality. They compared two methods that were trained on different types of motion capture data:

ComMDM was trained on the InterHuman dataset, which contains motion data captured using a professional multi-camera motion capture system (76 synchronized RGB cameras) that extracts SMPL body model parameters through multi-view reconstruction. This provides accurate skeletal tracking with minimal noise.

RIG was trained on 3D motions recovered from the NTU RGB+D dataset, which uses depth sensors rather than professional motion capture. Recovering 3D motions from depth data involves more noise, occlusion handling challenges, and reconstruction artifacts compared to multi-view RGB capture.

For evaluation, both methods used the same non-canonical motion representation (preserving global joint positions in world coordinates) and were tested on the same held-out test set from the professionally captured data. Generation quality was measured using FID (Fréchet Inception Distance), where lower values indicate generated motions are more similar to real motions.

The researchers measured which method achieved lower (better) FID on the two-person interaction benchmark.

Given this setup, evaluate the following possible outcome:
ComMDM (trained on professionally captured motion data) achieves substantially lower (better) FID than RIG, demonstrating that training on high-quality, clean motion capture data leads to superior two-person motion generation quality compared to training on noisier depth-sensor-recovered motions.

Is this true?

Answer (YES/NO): NO